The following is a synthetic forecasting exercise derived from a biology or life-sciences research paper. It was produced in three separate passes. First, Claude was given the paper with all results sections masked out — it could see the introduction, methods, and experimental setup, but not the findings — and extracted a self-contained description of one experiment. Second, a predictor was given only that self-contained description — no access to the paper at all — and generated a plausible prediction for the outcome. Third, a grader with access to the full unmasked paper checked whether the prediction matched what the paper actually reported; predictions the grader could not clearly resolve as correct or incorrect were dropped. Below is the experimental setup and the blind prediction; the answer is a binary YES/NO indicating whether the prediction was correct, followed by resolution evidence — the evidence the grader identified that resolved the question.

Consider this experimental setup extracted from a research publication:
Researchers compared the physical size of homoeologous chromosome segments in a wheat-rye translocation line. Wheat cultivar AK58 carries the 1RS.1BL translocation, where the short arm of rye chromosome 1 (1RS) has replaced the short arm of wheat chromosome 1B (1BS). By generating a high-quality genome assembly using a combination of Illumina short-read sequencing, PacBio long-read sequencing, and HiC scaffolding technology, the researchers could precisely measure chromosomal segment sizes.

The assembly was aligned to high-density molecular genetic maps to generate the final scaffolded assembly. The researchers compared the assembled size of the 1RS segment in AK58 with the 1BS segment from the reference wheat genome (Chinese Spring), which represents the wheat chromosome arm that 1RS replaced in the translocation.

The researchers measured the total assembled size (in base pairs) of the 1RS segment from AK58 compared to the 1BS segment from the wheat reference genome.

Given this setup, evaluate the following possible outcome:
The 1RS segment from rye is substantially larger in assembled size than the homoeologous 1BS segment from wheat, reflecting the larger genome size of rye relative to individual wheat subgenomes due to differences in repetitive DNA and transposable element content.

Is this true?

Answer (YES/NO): YES